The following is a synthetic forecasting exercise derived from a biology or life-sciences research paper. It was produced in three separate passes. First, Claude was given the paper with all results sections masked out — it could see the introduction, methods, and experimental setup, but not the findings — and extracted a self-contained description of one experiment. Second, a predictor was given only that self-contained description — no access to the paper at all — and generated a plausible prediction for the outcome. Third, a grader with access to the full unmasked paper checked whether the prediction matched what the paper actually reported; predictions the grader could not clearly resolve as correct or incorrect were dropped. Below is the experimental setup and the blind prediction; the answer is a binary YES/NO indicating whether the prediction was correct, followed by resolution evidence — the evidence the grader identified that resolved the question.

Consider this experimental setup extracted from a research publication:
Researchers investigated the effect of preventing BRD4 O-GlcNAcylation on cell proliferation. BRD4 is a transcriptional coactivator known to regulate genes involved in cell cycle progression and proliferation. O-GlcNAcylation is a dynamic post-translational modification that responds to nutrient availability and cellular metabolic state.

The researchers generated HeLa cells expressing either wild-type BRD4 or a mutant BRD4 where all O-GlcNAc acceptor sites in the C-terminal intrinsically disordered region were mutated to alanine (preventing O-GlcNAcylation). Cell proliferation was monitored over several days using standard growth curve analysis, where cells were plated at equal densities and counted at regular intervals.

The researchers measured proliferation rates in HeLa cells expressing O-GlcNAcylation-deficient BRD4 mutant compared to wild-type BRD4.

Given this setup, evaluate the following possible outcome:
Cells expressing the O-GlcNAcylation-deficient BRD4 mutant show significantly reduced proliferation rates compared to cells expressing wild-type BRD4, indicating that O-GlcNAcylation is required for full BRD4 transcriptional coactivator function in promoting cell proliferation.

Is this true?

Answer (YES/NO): NO